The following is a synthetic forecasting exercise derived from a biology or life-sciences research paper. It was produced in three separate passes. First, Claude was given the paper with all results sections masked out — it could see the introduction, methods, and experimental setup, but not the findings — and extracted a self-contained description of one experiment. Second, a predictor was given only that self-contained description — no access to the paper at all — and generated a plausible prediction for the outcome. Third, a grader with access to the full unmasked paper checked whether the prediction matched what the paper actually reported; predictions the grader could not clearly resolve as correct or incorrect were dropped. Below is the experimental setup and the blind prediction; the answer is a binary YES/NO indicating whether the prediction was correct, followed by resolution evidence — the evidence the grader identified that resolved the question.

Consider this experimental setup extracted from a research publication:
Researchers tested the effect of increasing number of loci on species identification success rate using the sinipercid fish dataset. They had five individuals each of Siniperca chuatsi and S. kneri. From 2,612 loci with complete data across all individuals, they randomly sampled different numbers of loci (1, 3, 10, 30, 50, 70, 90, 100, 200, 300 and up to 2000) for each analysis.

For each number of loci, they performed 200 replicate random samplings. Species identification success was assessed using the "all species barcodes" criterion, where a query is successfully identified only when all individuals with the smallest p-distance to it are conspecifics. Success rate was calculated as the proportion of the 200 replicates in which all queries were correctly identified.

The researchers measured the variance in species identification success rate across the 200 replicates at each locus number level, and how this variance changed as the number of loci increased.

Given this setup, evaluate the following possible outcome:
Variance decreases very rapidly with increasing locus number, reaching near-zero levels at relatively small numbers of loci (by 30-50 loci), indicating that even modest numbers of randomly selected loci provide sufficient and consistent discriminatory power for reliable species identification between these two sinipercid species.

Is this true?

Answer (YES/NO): NO